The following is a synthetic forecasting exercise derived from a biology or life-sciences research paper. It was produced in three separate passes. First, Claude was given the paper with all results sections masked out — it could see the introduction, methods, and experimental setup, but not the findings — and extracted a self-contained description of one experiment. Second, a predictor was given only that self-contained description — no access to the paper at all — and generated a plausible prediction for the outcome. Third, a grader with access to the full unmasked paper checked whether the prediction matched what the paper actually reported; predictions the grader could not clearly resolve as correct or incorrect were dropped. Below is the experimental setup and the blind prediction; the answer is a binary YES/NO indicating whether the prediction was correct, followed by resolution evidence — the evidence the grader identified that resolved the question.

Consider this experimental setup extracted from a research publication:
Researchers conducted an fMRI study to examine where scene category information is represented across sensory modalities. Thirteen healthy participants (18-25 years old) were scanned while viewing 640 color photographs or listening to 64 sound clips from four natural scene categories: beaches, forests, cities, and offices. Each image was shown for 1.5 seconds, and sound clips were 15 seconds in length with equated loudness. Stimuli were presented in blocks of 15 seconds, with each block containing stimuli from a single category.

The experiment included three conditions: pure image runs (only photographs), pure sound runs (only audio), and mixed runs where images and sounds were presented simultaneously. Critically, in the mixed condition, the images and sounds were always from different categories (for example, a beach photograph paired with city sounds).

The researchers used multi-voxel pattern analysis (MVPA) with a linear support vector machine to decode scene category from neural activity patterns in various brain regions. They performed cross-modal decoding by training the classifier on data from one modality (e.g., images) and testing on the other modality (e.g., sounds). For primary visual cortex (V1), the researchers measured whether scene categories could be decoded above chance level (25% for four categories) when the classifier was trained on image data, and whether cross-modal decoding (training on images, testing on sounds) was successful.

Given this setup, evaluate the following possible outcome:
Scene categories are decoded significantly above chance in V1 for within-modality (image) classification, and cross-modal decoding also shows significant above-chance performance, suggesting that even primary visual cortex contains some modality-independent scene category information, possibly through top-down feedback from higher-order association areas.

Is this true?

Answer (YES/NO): NO